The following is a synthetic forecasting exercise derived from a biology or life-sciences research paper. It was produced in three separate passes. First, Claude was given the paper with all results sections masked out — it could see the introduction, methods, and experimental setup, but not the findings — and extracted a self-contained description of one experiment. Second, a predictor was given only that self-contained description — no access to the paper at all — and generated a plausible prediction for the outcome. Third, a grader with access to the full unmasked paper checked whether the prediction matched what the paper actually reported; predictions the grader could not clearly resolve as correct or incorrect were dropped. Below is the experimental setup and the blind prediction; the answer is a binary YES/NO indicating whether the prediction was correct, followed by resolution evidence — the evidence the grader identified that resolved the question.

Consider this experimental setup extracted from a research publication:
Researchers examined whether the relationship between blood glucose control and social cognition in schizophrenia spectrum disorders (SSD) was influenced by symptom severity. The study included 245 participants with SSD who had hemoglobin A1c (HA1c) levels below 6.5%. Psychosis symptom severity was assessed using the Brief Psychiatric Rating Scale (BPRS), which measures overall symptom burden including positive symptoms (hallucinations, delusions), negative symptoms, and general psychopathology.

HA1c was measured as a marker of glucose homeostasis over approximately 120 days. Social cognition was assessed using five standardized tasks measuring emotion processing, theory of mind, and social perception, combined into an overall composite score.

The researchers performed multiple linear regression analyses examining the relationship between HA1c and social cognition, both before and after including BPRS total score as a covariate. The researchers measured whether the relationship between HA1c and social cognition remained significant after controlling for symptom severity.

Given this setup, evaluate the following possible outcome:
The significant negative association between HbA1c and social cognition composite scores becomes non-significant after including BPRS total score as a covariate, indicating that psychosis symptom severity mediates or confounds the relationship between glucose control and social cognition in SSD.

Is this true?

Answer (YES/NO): NO